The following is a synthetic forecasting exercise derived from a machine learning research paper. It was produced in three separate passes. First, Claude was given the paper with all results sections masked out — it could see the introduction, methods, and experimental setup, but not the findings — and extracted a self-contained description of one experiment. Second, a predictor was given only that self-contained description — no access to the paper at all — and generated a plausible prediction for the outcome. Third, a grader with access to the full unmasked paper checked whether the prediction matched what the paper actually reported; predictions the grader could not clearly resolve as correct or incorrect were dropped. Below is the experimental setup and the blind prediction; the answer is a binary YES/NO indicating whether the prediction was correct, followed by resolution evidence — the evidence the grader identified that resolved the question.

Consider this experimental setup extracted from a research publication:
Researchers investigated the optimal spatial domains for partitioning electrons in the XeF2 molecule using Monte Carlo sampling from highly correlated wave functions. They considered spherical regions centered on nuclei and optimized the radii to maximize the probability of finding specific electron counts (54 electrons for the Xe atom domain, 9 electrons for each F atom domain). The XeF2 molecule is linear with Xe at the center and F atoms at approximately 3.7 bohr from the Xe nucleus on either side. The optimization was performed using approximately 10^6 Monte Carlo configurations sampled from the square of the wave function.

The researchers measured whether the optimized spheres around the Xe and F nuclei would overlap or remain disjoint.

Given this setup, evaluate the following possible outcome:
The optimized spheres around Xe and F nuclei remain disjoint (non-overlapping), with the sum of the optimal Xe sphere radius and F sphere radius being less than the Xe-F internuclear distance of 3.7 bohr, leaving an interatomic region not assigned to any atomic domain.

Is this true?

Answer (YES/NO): NO